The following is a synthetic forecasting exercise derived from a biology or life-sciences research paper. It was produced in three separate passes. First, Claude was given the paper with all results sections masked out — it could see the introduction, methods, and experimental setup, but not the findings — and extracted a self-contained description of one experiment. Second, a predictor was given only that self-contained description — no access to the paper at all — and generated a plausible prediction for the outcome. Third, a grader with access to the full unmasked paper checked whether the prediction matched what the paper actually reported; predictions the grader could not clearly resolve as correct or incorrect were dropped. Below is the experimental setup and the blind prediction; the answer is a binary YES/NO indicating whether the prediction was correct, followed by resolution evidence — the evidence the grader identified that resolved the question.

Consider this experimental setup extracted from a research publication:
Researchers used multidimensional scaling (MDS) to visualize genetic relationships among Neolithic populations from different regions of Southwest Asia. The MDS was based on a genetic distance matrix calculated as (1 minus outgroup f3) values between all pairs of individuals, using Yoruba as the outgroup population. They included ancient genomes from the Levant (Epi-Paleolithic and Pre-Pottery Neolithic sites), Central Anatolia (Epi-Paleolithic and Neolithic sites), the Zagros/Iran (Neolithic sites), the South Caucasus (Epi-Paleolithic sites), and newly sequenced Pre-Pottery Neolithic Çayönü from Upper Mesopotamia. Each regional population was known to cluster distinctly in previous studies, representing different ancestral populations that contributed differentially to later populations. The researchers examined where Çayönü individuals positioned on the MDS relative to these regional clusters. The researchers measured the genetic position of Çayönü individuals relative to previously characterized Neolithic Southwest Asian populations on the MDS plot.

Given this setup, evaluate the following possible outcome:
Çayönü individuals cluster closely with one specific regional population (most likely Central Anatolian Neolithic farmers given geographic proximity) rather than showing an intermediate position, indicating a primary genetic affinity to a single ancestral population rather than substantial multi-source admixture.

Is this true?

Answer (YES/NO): NO